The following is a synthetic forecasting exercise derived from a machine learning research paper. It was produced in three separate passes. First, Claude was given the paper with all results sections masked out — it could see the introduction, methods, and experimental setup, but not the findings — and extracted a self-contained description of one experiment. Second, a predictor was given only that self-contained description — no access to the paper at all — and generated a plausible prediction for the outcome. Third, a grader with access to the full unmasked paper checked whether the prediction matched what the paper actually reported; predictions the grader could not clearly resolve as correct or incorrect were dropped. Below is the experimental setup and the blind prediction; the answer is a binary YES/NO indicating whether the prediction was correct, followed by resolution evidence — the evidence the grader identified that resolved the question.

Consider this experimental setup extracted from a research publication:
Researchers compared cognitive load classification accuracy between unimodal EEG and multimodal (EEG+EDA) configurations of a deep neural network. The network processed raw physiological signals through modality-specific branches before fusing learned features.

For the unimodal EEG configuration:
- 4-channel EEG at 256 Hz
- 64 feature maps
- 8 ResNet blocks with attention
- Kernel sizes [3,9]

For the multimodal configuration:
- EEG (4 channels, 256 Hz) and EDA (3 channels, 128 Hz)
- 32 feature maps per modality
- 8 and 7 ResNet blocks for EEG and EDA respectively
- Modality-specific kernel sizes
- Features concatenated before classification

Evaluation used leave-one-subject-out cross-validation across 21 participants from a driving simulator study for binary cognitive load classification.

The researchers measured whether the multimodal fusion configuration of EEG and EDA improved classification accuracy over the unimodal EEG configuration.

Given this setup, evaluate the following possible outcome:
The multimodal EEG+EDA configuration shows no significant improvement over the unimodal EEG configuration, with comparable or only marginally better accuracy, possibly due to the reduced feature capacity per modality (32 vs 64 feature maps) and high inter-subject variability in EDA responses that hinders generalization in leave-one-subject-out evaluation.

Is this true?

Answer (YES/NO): NO